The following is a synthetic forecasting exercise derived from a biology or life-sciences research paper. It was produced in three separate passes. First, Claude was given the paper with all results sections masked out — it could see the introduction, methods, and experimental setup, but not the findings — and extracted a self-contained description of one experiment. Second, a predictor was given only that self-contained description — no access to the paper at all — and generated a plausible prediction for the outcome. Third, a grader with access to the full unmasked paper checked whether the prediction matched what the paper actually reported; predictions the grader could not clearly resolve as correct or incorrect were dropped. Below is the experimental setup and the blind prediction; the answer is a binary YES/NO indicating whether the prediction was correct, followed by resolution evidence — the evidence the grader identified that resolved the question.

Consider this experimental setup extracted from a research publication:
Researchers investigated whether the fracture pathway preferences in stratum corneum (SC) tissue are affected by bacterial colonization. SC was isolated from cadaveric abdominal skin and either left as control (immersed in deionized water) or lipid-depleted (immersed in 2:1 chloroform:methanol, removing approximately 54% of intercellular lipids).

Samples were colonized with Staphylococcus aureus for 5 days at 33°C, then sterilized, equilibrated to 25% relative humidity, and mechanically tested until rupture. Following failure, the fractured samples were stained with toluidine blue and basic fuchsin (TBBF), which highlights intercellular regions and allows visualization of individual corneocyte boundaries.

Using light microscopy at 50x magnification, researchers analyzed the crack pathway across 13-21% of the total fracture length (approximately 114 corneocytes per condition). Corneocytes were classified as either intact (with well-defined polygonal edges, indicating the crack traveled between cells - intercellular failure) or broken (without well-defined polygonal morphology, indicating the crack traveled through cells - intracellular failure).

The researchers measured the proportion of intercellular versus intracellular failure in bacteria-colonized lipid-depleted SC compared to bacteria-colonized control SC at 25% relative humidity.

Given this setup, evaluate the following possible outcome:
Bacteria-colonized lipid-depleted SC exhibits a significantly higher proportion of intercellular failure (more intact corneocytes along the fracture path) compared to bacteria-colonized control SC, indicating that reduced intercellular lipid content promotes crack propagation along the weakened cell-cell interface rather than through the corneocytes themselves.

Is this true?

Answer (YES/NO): NO